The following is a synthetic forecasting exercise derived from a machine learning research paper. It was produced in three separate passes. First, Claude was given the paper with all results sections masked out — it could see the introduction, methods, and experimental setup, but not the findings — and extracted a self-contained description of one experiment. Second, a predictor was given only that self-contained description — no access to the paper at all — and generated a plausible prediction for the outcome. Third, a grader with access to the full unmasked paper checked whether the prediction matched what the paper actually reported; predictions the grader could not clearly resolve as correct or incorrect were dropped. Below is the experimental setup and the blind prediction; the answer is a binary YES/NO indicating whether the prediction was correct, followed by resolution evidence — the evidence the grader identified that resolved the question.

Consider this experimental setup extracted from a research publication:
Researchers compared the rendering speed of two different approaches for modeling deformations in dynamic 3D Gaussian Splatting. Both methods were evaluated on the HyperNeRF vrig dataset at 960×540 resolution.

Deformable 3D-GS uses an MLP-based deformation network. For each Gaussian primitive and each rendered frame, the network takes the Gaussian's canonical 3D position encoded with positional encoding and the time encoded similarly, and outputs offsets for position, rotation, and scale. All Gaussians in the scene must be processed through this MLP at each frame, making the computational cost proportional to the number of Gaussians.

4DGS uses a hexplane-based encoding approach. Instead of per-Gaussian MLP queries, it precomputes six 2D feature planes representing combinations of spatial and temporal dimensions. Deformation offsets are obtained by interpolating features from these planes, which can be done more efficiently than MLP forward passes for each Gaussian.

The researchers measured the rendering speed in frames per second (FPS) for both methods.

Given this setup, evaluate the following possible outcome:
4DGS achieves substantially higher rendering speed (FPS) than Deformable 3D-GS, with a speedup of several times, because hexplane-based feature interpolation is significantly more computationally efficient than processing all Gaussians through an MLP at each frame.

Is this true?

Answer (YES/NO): NO